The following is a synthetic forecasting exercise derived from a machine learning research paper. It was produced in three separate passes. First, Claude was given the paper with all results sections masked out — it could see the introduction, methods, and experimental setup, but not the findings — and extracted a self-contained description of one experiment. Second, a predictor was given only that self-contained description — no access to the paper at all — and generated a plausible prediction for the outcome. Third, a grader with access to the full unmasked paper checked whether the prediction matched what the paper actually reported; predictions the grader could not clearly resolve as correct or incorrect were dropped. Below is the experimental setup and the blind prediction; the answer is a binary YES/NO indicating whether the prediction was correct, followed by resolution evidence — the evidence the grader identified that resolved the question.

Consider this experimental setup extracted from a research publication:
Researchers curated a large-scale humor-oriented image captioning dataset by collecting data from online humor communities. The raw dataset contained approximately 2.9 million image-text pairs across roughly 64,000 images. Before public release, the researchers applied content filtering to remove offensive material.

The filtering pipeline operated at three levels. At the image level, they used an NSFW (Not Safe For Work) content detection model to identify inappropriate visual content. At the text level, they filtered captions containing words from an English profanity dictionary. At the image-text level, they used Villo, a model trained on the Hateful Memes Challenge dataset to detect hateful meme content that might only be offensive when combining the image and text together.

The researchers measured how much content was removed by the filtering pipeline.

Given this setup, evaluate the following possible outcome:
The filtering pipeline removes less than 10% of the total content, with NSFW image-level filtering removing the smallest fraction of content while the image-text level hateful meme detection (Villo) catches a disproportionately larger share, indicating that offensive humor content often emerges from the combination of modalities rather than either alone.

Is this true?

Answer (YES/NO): NO